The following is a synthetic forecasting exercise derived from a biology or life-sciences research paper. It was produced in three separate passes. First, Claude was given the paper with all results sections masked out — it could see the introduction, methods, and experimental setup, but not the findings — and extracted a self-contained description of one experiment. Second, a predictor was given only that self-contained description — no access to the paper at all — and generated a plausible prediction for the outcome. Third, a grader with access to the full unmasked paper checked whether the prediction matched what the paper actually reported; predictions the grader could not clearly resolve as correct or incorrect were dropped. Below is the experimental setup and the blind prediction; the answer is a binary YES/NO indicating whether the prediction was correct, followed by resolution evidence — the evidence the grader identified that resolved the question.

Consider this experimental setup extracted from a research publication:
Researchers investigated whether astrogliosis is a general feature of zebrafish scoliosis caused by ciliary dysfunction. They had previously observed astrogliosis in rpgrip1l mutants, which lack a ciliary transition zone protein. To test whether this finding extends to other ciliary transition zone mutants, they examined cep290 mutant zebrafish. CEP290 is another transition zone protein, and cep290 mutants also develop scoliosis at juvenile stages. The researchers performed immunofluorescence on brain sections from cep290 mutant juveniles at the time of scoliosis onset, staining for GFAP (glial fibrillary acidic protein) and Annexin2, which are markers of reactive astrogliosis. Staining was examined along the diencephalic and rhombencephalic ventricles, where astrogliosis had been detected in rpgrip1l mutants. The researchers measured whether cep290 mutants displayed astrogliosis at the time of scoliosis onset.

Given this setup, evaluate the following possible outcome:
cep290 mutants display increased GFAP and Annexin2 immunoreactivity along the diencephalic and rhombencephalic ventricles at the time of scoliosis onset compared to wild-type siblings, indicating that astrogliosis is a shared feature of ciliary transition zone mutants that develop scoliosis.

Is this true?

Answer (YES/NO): NO